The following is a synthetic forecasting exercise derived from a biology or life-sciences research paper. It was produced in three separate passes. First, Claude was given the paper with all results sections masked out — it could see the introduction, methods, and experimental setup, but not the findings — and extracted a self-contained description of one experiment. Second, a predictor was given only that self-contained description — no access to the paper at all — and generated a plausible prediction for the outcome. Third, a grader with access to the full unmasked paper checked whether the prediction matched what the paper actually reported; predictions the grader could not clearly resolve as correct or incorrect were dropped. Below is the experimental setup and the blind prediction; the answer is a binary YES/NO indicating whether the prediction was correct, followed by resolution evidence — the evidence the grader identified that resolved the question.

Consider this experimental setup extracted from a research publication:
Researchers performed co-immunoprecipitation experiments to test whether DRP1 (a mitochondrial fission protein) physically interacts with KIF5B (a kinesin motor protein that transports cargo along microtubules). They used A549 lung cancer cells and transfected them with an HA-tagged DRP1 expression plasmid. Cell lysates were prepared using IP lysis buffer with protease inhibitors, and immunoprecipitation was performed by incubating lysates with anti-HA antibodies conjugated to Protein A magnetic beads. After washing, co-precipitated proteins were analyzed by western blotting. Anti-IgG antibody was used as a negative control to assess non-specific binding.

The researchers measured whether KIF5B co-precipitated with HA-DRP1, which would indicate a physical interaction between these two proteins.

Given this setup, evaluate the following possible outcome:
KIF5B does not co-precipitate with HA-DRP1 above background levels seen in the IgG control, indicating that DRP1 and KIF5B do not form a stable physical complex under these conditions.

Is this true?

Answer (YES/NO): NO